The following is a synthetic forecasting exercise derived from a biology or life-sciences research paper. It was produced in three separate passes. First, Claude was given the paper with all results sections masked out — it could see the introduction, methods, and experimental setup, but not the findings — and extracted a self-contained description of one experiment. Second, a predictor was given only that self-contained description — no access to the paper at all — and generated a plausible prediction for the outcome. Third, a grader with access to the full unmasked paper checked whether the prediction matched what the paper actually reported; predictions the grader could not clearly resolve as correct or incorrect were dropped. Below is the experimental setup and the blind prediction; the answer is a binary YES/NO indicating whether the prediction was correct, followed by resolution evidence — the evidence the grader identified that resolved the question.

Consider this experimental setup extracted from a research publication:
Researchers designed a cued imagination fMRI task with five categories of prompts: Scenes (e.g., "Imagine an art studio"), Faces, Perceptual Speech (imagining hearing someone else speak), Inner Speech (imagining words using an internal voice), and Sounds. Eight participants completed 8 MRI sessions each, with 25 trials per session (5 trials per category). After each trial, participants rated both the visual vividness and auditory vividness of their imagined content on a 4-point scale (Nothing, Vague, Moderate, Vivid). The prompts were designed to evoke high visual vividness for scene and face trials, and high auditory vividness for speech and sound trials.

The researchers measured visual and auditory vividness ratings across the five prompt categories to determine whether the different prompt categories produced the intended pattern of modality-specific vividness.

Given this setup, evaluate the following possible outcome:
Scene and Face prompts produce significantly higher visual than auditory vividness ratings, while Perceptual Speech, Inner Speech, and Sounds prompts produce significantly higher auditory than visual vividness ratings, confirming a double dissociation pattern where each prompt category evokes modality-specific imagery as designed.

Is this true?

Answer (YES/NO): YES